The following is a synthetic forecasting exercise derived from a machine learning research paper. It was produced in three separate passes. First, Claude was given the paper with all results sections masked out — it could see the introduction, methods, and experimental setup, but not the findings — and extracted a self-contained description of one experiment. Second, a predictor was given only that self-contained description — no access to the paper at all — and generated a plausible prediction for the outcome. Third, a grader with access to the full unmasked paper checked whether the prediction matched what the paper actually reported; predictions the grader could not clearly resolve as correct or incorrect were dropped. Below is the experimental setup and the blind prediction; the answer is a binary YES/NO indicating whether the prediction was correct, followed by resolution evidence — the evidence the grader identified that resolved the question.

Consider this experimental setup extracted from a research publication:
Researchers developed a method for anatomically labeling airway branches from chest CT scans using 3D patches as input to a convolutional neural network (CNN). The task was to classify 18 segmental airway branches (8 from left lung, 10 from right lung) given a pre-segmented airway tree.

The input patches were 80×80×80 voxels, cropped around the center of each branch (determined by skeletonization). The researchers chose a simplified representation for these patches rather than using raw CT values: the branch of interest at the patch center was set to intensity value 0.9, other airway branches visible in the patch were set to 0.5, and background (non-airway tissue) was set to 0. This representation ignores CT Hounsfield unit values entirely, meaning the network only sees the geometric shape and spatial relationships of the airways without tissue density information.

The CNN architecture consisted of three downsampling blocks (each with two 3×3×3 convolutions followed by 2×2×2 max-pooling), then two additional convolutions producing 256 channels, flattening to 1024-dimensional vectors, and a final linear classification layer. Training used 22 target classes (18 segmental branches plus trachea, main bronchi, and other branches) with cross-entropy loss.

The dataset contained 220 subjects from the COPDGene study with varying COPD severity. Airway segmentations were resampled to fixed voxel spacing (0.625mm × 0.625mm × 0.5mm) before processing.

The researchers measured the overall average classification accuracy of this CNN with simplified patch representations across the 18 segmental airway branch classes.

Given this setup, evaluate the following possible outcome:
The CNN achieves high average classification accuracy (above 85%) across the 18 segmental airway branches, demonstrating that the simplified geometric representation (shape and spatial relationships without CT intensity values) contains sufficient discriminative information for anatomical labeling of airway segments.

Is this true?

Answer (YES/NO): NO